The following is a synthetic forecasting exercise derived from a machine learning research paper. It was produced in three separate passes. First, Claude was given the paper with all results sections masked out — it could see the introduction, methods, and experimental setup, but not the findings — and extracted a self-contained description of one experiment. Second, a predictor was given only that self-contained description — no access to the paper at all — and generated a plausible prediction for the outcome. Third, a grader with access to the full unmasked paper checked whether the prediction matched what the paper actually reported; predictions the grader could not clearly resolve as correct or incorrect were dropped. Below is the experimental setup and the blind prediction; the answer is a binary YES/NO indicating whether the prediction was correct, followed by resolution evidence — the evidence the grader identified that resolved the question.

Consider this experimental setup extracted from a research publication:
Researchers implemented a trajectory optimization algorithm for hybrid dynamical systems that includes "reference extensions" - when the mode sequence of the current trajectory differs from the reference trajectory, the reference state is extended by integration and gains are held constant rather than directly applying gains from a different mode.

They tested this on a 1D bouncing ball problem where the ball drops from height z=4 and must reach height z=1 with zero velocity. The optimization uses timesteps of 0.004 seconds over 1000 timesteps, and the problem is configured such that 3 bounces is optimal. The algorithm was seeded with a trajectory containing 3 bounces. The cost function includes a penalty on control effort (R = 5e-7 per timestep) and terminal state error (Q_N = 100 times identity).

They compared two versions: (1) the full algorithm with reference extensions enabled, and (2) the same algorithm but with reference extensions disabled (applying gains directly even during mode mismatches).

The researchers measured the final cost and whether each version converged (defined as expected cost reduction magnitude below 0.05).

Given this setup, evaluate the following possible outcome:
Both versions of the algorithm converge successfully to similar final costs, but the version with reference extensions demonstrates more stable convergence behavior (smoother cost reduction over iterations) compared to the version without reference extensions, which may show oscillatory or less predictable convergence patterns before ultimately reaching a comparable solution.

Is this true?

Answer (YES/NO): NO